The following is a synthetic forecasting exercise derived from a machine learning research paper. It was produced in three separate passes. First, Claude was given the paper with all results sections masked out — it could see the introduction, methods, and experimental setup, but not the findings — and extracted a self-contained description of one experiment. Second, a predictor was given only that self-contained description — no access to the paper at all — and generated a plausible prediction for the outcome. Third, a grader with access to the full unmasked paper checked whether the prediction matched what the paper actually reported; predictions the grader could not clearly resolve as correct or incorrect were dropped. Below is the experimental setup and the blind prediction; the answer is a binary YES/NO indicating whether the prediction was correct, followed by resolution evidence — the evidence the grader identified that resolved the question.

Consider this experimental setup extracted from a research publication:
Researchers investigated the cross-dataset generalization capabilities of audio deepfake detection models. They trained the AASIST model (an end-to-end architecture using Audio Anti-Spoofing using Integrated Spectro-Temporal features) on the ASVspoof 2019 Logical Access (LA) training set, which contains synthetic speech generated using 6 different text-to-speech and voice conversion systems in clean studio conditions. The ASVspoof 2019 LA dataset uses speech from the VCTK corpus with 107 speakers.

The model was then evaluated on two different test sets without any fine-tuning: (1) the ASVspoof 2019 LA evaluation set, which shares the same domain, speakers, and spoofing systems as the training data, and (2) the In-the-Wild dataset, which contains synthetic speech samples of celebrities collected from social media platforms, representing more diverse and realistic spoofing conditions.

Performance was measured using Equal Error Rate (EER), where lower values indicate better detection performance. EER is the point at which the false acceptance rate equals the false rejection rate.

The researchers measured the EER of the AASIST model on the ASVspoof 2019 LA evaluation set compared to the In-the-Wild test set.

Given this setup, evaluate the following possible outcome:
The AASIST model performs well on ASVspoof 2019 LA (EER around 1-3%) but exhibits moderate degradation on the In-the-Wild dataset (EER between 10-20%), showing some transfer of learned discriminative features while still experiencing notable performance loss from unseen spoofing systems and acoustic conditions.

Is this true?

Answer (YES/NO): NO